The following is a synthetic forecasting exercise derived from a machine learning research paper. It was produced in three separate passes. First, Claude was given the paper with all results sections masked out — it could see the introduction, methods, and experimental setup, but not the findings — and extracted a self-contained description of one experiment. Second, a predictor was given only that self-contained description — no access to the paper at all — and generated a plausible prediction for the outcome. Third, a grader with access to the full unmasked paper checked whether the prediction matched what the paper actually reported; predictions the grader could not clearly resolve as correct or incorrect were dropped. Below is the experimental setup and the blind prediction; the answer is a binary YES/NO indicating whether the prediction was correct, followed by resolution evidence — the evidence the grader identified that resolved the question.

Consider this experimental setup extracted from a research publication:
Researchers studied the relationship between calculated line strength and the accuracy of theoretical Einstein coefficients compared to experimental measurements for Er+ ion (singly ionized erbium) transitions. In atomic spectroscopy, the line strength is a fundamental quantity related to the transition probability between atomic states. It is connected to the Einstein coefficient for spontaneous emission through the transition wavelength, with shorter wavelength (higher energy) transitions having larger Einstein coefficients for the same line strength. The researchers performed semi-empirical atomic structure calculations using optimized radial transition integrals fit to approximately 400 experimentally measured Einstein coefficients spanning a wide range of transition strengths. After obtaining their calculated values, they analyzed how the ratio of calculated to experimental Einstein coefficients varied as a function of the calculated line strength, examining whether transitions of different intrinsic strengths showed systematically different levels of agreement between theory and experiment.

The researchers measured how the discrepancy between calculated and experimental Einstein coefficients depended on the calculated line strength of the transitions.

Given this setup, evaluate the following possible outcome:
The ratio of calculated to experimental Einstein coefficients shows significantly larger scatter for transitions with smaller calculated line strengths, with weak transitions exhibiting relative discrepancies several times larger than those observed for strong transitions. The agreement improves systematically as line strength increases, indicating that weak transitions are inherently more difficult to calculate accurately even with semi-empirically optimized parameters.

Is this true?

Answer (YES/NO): YES